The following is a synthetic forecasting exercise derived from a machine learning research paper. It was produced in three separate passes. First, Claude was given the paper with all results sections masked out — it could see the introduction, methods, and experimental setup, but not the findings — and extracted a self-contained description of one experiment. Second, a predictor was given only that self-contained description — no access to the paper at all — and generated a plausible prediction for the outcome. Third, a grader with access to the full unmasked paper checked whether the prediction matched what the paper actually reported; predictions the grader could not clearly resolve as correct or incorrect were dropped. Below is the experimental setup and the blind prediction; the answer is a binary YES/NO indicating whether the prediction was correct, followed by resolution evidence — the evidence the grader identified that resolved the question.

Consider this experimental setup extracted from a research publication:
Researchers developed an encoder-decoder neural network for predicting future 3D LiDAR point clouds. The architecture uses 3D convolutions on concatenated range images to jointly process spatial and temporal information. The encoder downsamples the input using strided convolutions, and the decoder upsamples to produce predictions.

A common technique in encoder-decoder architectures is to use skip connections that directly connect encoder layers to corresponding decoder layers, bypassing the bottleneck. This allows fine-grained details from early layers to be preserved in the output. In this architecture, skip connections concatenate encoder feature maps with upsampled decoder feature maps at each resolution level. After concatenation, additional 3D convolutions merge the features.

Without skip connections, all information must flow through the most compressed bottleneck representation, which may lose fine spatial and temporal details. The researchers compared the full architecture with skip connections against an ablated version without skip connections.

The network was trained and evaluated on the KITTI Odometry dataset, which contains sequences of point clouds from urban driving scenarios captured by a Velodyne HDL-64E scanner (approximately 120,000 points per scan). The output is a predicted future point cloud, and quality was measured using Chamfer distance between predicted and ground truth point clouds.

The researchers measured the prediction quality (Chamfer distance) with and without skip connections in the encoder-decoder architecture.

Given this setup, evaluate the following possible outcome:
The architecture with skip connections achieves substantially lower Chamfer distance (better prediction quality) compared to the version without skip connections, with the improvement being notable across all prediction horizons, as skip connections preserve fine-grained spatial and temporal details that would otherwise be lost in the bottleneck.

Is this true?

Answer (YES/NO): YES